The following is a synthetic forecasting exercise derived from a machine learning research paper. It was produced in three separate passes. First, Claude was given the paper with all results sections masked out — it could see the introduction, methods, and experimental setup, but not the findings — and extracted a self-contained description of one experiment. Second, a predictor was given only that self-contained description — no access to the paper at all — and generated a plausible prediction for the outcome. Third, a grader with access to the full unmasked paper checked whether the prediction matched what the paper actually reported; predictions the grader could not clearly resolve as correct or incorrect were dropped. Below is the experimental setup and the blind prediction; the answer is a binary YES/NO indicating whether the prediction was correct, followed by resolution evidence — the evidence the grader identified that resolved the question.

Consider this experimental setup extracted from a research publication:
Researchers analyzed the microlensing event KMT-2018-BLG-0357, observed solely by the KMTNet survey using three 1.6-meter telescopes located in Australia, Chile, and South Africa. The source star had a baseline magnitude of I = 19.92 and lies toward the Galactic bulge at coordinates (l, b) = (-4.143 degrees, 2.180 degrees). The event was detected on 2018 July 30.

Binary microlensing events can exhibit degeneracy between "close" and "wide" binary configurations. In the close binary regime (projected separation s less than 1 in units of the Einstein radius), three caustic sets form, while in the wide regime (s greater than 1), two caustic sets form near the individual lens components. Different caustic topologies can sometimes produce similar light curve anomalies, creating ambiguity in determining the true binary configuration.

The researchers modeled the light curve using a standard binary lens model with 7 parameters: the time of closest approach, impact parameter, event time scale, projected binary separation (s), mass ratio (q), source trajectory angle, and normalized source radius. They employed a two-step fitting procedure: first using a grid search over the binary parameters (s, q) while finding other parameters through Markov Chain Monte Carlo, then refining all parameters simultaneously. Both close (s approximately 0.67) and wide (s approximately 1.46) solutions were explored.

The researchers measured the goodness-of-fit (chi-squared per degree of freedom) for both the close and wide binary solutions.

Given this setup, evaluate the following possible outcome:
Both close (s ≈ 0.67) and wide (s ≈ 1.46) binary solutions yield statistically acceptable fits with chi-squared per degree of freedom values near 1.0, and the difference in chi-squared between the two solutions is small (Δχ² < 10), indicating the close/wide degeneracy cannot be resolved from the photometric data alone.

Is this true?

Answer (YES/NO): NO